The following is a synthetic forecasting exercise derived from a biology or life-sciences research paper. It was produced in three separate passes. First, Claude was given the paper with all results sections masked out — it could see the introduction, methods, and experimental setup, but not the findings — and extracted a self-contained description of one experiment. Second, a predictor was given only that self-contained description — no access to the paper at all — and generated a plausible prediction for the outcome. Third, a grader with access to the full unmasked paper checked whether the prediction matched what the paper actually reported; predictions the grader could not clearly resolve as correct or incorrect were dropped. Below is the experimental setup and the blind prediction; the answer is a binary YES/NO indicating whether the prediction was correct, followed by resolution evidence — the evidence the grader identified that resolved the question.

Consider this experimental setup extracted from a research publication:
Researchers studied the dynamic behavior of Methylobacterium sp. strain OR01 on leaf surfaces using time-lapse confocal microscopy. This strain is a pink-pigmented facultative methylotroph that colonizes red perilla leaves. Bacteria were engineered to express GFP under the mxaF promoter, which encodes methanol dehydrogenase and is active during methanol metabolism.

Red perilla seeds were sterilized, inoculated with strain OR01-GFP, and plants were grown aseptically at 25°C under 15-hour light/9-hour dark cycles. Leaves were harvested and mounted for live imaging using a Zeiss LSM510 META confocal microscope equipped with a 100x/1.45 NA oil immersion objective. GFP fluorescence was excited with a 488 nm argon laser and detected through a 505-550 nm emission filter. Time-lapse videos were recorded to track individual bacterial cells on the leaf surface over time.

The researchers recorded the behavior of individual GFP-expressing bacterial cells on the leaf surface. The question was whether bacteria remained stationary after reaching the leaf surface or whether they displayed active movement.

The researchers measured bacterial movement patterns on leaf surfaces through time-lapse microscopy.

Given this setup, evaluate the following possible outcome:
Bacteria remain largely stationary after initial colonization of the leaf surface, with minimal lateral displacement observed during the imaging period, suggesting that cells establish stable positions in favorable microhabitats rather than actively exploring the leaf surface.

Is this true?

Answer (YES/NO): NO